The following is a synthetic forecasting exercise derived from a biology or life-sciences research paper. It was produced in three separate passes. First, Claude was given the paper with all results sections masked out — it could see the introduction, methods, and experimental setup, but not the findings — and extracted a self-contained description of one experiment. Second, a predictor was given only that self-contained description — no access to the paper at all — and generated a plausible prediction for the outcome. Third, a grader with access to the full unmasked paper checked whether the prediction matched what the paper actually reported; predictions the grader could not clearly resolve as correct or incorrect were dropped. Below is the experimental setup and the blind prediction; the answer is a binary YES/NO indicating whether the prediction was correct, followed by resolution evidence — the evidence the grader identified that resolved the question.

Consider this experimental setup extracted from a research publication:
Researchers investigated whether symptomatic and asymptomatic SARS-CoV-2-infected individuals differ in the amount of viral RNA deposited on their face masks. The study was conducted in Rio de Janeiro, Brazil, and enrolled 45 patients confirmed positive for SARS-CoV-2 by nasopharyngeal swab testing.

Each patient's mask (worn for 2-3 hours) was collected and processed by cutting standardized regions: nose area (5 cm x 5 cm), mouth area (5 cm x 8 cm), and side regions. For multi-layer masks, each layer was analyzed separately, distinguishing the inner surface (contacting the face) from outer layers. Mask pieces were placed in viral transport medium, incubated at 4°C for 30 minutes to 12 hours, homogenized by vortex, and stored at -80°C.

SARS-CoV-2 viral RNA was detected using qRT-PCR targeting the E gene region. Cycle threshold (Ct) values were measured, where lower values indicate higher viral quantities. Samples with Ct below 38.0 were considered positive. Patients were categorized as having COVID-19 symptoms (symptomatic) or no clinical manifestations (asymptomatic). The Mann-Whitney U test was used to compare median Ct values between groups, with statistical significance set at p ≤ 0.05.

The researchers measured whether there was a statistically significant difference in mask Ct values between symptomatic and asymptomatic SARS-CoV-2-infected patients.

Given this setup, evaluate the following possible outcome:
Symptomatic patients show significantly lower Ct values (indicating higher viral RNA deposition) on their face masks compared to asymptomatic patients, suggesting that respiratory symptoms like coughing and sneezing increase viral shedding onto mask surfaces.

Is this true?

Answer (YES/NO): YES